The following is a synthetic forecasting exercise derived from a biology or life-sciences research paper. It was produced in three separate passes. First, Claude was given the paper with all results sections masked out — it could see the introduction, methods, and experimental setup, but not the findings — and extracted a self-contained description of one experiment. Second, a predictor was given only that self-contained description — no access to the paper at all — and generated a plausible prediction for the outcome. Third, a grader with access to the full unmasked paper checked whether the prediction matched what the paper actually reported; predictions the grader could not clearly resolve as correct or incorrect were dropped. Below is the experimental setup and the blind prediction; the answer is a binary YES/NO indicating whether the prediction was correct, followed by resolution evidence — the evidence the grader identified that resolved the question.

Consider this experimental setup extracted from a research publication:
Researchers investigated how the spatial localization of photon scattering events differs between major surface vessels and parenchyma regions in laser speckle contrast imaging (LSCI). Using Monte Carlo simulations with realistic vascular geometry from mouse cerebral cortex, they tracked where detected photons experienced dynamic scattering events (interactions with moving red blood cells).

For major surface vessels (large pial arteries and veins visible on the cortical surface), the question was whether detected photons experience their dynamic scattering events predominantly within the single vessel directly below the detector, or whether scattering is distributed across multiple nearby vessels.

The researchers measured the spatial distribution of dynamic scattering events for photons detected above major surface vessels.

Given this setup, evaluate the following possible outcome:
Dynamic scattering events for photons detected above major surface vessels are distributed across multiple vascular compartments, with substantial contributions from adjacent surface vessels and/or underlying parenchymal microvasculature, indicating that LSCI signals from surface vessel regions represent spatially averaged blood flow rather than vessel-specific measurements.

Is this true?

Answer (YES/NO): NO